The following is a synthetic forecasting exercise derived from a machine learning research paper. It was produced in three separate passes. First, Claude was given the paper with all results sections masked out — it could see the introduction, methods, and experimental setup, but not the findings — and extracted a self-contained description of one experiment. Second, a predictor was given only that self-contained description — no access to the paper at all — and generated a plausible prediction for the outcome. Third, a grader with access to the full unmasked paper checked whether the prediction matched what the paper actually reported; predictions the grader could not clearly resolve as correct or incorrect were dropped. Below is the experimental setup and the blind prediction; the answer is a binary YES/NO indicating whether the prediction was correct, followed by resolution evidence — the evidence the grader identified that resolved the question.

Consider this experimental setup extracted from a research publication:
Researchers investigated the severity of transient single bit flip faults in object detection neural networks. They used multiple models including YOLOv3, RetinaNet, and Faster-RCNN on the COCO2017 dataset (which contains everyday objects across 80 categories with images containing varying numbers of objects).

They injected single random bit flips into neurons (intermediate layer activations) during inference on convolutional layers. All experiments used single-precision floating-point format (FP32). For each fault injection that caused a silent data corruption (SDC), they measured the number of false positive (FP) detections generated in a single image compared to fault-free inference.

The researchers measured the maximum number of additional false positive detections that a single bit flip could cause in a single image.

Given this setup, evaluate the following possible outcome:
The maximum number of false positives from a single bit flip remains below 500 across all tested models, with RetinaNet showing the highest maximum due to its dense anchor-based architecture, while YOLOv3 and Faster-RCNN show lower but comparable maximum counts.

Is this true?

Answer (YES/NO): NO